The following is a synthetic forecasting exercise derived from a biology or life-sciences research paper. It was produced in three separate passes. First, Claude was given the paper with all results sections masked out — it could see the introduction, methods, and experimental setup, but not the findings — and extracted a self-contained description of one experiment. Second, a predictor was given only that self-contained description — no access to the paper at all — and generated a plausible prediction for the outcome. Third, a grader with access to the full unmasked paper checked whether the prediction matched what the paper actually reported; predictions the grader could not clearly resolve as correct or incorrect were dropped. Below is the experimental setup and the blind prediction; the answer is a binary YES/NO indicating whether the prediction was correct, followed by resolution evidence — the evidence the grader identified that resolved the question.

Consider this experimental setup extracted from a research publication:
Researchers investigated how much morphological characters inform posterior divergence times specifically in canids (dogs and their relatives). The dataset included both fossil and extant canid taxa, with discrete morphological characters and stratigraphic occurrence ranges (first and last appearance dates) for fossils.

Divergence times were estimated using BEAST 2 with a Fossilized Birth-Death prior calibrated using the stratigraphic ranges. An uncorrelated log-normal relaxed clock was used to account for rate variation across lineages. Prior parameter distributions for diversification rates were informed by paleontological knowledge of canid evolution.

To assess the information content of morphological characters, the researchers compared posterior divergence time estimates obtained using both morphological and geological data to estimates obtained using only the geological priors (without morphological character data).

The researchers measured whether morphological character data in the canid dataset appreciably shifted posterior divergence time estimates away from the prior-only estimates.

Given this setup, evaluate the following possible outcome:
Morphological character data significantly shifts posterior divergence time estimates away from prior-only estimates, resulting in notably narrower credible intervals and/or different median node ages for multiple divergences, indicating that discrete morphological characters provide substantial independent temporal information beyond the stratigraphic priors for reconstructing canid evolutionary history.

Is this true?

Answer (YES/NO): NO